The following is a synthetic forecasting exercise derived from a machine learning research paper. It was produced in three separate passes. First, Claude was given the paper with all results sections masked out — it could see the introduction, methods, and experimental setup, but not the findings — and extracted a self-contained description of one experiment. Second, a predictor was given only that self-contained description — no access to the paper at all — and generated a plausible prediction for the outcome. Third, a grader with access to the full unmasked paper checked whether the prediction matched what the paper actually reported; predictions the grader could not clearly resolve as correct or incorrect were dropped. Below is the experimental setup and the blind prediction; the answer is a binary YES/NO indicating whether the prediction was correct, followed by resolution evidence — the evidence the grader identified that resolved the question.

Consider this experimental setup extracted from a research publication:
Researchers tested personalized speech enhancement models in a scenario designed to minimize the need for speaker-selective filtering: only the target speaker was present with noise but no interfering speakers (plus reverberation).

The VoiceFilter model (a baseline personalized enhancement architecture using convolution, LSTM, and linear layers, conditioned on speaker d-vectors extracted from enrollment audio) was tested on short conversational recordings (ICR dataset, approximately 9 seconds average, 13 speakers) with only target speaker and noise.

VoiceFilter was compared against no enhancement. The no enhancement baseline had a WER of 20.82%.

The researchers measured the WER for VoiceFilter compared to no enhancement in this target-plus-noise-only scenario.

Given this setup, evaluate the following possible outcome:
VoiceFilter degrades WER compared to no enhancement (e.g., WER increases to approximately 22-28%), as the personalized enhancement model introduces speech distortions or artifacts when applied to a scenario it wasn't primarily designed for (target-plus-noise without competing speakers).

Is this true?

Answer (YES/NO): YES